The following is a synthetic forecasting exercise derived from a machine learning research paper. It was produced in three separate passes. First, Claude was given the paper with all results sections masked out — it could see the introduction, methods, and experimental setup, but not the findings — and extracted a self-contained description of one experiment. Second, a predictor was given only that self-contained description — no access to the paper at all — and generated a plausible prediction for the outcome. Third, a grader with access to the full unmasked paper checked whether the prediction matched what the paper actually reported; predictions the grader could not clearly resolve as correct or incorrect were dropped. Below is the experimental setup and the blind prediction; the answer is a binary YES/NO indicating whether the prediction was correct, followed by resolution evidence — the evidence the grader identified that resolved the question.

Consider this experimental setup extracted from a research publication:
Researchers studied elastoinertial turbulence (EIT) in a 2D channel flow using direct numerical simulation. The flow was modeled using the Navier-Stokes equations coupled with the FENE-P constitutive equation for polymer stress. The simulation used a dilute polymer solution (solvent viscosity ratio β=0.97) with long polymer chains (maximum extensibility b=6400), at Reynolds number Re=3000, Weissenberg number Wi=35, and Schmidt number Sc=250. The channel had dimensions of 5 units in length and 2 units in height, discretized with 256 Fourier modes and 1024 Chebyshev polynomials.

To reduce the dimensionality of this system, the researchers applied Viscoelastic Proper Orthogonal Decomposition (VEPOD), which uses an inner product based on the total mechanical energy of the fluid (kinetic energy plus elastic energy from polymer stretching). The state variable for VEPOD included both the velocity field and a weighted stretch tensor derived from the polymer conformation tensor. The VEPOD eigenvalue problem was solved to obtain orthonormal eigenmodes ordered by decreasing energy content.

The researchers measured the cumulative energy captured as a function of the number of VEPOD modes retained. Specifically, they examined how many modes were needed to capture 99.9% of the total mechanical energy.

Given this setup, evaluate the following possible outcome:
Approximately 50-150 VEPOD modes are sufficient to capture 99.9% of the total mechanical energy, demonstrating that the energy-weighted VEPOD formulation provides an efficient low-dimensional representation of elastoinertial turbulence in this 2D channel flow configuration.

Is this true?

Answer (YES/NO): NO